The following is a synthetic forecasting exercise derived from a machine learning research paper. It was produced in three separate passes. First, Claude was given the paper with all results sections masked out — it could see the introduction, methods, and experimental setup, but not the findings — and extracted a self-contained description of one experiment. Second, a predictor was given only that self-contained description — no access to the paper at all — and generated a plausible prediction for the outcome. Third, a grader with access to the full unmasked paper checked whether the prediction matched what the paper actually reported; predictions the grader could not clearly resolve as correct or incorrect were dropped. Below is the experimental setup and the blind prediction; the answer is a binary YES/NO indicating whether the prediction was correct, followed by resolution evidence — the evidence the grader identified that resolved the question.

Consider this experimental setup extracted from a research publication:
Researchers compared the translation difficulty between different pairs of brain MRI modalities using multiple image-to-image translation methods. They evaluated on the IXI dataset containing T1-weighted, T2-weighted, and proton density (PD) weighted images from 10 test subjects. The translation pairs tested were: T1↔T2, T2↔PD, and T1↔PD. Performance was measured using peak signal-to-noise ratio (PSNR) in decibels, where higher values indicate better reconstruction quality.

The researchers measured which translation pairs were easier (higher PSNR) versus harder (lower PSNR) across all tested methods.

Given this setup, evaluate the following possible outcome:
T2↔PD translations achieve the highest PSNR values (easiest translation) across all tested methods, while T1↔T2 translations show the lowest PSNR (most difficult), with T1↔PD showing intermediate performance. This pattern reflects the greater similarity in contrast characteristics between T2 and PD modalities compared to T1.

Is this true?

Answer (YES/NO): NO